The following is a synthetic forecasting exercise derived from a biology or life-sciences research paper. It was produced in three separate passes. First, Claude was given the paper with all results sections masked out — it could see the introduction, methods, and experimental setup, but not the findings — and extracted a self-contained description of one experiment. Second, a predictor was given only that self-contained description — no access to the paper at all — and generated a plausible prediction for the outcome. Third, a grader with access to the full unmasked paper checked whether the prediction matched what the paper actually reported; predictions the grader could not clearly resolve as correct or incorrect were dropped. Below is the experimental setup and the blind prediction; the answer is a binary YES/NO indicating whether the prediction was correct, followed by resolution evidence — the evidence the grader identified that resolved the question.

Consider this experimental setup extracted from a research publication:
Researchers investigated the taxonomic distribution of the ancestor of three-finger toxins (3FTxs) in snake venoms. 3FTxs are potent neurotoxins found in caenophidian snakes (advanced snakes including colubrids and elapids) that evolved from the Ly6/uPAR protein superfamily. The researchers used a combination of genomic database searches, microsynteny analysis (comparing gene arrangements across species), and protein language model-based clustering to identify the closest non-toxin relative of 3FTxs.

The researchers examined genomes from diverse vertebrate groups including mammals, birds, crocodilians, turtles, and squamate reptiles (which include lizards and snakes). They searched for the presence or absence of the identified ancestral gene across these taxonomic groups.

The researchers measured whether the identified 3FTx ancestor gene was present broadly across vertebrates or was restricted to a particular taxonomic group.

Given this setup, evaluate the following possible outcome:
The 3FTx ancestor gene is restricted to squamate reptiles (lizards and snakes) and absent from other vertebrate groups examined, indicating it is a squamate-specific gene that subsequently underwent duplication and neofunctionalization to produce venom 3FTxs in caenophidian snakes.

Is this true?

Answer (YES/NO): NO